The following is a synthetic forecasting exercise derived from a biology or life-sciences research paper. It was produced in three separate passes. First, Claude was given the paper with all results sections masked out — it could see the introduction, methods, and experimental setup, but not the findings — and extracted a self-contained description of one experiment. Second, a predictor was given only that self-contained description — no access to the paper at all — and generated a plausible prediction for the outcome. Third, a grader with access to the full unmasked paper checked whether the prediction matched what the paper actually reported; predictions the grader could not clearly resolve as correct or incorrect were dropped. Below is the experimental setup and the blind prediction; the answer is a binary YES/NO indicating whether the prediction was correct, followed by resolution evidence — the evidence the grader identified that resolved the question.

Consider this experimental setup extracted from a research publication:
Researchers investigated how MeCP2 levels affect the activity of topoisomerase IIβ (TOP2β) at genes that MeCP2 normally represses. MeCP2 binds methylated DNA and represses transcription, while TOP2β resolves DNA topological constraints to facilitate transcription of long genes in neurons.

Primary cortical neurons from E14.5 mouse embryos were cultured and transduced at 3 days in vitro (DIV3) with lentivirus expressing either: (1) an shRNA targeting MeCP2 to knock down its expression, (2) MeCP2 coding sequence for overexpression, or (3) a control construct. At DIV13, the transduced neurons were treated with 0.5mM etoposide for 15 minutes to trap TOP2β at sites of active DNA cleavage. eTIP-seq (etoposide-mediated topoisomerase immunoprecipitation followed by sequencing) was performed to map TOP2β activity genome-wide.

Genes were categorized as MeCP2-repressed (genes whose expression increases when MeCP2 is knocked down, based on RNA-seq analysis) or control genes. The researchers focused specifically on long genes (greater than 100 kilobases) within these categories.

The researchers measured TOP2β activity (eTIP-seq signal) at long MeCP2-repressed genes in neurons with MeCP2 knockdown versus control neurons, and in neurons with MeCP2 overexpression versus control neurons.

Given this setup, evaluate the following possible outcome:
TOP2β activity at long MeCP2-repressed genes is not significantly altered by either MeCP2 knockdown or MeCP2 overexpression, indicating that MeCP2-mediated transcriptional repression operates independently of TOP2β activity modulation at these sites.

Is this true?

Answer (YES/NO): NO